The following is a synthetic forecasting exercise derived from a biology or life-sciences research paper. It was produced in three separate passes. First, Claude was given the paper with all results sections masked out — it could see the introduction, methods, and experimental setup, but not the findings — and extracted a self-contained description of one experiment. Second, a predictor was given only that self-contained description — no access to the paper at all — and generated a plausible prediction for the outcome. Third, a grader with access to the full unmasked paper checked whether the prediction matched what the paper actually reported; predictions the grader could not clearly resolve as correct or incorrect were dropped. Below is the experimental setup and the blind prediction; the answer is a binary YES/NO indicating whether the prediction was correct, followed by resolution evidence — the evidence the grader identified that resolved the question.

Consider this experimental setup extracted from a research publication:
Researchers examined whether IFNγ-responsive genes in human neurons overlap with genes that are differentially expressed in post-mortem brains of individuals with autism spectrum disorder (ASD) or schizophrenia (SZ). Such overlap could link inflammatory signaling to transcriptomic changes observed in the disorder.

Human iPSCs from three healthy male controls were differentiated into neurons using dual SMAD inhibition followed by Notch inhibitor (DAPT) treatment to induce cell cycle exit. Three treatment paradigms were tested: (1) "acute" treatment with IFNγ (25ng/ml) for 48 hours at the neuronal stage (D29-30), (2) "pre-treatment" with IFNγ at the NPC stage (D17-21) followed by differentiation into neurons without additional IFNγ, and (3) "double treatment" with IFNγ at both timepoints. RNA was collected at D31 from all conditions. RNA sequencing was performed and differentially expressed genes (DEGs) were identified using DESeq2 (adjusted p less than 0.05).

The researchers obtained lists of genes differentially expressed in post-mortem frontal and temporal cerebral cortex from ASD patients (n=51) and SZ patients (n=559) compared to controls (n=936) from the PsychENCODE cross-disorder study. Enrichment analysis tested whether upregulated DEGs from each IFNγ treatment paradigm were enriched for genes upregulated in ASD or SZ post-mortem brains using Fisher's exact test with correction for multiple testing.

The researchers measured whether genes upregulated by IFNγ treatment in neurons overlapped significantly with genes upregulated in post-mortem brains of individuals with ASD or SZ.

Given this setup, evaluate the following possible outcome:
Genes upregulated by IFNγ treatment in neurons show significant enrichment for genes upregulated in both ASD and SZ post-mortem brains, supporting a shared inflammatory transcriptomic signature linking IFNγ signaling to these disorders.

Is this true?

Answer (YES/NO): YES